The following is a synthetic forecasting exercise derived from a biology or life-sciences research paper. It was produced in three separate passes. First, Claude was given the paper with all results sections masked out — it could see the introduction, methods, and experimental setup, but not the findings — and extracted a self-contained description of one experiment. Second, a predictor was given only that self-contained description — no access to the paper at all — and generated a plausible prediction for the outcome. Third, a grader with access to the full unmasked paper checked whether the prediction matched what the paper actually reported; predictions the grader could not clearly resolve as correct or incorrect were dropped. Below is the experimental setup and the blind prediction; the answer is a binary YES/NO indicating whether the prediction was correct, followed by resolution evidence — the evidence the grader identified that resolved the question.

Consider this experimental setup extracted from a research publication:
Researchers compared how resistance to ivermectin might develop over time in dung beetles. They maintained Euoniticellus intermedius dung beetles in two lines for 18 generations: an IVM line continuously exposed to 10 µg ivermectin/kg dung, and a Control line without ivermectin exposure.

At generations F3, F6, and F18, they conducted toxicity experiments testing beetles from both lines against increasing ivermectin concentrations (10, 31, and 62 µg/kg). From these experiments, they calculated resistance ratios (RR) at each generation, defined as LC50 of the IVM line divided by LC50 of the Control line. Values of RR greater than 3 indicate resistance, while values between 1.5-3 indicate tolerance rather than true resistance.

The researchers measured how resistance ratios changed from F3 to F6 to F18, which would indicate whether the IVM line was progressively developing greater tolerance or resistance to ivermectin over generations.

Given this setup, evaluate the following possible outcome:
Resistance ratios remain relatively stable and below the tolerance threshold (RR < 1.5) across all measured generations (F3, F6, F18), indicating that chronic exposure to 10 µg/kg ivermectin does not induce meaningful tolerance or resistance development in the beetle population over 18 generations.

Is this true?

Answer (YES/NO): NO